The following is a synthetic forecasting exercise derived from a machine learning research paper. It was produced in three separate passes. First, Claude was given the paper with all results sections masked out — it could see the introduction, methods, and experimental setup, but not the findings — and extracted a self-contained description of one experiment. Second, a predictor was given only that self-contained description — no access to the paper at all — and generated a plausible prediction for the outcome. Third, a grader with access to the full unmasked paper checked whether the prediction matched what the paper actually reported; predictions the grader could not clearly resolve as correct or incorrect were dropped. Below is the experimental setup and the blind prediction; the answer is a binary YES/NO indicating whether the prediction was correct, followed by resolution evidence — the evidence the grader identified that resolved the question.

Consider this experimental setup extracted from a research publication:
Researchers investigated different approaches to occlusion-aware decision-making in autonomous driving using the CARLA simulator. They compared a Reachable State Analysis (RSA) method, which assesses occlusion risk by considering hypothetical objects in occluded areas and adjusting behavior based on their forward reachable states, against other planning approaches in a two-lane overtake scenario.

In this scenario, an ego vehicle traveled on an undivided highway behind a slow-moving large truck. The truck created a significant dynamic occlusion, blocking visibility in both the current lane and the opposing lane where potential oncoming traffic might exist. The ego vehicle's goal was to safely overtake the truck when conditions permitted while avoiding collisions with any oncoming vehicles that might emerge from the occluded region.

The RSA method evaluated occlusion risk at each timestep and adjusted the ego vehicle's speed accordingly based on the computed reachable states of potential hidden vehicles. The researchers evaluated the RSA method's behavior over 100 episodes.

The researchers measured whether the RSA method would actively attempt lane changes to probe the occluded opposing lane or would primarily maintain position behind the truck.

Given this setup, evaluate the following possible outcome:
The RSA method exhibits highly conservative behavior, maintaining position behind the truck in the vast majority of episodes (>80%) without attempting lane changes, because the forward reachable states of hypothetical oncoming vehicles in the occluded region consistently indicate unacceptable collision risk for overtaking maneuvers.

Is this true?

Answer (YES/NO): YES